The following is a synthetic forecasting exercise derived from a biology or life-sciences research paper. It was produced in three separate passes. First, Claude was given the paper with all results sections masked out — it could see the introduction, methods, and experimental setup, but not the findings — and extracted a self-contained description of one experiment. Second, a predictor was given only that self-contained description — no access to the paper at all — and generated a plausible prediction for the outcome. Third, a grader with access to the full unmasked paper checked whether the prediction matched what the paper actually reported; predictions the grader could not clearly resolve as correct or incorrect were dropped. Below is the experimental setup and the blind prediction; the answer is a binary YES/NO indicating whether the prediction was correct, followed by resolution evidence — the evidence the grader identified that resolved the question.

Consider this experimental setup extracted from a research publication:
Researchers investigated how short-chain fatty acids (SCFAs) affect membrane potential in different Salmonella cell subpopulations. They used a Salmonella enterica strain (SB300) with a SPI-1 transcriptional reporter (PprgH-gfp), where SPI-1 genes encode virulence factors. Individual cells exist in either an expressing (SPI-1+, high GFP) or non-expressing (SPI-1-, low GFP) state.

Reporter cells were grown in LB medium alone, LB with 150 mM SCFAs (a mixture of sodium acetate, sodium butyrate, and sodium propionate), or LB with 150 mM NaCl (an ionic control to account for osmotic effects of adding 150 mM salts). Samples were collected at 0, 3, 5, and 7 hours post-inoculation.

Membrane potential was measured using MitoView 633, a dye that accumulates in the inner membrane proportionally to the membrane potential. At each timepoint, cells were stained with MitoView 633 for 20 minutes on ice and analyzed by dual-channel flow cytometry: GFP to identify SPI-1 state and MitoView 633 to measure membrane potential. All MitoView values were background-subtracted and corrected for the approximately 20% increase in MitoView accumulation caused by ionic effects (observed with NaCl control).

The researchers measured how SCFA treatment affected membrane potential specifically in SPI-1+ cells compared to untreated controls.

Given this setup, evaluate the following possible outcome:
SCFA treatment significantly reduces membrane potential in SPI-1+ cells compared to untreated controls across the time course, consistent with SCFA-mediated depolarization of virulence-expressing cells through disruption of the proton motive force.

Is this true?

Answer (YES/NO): YES